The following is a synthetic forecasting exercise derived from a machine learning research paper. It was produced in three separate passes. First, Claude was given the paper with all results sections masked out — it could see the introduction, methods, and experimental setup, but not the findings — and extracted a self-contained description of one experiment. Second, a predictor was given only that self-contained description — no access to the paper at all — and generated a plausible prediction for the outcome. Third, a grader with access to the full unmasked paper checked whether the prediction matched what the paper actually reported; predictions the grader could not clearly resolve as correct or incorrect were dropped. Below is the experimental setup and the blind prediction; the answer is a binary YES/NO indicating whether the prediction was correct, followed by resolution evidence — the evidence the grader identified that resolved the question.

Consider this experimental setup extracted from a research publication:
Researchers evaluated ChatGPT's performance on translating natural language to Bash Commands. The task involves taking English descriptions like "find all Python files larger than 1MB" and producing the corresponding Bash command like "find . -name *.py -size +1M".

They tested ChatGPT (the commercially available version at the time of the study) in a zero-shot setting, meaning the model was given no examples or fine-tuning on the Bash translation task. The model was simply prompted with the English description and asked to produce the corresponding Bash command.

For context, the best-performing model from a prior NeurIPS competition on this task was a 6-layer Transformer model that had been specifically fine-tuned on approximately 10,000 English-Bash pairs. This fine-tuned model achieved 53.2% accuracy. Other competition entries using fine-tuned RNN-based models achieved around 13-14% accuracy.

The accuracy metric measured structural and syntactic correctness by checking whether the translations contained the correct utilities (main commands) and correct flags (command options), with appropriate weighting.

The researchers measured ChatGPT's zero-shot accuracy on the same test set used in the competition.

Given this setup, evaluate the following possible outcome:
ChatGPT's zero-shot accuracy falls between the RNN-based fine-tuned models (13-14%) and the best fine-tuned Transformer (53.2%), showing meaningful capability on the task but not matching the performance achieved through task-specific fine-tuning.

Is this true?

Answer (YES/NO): NO